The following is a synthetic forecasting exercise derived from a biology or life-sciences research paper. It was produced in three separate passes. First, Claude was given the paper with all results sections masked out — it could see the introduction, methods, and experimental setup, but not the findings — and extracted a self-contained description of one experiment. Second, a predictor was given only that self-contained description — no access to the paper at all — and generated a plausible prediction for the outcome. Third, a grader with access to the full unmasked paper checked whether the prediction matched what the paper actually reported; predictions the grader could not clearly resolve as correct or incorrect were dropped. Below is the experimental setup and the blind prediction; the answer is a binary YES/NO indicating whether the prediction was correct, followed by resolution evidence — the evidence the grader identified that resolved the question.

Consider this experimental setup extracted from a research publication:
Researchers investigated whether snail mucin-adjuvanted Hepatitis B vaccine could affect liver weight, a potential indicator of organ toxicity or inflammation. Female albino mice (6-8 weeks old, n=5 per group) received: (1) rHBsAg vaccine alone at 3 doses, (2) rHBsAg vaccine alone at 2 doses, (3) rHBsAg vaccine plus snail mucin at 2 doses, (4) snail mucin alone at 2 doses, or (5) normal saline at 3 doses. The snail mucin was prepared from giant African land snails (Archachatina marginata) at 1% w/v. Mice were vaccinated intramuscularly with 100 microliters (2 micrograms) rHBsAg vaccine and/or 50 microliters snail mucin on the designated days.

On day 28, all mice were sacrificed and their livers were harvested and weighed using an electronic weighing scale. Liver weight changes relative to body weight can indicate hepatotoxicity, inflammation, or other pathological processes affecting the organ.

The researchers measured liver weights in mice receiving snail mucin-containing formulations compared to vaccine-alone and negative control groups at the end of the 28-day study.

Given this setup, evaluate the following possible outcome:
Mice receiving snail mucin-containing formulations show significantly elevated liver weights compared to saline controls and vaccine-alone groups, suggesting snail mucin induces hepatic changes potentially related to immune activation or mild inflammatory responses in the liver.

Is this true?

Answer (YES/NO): NO